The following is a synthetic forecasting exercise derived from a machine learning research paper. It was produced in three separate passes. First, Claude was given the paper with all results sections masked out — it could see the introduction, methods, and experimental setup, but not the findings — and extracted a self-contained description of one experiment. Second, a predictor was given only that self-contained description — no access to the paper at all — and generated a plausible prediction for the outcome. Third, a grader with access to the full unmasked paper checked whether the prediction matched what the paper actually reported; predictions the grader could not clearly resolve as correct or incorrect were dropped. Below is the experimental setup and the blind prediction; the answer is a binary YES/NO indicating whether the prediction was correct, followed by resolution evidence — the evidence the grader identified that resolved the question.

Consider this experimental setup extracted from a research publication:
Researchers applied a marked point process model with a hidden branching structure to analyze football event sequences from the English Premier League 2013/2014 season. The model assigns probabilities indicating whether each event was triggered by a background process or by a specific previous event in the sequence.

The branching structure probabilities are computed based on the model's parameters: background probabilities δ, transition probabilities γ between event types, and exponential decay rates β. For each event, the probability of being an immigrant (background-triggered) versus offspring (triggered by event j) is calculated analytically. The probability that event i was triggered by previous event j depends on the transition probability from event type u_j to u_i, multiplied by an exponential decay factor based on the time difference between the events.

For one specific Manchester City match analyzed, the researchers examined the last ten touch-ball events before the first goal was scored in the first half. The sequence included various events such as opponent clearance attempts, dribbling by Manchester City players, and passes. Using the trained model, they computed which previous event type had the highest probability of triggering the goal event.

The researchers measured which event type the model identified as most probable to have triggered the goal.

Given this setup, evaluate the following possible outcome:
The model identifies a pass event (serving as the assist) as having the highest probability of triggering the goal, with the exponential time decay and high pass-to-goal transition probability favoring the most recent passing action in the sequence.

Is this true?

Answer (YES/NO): NO